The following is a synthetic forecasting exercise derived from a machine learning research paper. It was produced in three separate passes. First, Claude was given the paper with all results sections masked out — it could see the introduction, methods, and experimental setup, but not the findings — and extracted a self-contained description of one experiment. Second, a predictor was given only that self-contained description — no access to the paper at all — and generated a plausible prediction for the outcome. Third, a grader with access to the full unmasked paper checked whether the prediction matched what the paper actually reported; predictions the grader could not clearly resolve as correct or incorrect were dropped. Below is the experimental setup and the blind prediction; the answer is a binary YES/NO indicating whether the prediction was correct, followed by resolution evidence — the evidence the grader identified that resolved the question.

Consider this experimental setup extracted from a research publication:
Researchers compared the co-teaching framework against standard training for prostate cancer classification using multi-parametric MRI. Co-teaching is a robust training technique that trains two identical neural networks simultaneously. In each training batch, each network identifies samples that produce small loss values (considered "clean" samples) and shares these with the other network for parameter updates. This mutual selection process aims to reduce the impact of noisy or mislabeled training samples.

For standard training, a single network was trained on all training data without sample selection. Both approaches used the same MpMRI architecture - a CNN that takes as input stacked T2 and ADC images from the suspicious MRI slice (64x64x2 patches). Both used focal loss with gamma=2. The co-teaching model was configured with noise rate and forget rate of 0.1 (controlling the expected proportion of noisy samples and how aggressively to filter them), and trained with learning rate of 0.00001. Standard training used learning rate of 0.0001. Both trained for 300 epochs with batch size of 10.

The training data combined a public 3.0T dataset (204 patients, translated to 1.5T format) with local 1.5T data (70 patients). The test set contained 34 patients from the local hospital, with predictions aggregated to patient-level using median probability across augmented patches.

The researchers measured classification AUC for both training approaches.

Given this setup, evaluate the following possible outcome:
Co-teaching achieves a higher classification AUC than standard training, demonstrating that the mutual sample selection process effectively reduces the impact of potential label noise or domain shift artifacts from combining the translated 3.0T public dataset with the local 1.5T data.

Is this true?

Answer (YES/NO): YES